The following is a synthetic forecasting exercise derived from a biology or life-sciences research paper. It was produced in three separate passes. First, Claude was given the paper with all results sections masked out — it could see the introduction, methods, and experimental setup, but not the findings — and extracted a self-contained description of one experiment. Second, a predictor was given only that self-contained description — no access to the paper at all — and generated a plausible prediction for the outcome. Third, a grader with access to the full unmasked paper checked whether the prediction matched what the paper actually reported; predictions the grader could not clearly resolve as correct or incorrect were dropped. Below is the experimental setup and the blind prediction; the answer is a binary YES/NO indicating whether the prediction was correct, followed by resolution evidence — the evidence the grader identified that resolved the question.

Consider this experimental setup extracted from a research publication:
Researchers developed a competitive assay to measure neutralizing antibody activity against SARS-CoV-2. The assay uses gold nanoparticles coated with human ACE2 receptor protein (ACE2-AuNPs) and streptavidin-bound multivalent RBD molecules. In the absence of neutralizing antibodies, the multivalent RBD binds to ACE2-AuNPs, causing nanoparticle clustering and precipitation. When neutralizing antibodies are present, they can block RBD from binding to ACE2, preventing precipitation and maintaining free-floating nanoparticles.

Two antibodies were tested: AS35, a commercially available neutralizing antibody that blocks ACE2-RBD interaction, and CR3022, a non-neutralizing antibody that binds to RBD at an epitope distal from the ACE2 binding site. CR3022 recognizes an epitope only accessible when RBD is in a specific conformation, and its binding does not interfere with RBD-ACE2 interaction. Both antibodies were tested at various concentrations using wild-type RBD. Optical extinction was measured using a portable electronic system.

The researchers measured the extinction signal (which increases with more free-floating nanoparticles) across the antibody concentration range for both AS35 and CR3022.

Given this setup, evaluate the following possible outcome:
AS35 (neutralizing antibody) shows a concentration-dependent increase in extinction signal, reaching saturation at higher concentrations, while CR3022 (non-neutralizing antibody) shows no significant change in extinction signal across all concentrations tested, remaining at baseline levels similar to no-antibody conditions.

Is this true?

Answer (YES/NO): YES